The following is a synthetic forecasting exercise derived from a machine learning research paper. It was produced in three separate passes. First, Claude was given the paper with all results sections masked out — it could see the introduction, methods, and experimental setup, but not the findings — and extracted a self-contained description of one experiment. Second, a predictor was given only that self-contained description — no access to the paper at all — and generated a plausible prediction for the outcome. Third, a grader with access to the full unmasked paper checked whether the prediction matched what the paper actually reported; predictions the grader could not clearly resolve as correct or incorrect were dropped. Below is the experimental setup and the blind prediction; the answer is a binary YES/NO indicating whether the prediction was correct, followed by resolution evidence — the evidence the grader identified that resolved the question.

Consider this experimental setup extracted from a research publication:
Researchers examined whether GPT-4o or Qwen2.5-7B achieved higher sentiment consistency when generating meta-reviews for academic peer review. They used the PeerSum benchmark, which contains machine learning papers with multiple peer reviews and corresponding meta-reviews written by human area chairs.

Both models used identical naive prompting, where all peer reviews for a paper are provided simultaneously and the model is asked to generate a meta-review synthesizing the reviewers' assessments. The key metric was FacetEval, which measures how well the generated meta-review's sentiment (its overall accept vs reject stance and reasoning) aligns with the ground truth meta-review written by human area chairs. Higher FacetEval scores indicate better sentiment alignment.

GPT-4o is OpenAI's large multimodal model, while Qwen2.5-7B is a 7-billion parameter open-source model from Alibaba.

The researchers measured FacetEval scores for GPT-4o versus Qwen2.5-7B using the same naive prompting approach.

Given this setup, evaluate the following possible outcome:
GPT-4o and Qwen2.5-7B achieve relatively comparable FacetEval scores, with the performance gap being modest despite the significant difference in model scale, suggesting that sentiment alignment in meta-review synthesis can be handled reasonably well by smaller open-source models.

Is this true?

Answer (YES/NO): NO